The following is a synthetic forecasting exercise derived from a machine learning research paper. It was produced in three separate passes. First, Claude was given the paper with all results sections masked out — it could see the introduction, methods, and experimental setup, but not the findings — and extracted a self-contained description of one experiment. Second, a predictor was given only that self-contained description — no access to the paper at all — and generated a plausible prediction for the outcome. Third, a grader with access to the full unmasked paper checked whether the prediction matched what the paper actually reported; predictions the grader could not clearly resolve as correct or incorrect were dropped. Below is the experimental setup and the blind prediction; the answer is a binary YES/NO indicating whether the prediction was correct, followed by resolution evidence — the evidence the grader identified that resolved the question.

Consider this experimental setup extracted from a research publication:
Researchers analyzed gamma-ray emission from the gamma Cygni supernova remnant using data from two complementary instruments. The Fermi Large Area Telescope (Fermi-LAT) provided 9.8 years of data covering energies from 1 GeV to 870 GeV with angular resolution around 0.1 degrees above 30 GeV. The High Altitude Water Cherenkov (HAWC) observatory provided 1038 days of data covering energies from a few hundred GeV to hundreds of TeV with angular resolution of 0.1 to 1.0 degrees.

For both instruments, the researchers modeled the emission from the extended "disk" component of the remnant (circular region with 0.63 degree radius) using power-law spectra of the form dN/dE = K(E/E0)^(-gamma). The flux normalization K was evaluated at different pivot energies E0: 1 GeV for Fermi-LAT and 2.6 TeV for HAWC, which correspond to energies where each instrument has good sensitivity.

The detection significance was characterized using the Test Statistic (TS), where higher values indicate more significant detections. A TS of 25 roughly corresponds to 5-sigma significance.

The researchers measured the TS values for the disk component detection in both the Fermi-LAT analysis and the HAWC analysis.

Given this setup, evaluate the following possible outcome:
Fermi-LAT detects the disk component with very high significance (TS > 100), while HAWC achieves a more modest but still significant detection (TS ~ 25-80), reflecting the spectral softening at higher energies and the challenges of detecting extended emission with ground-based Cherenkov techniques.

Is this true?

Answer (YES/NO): YES